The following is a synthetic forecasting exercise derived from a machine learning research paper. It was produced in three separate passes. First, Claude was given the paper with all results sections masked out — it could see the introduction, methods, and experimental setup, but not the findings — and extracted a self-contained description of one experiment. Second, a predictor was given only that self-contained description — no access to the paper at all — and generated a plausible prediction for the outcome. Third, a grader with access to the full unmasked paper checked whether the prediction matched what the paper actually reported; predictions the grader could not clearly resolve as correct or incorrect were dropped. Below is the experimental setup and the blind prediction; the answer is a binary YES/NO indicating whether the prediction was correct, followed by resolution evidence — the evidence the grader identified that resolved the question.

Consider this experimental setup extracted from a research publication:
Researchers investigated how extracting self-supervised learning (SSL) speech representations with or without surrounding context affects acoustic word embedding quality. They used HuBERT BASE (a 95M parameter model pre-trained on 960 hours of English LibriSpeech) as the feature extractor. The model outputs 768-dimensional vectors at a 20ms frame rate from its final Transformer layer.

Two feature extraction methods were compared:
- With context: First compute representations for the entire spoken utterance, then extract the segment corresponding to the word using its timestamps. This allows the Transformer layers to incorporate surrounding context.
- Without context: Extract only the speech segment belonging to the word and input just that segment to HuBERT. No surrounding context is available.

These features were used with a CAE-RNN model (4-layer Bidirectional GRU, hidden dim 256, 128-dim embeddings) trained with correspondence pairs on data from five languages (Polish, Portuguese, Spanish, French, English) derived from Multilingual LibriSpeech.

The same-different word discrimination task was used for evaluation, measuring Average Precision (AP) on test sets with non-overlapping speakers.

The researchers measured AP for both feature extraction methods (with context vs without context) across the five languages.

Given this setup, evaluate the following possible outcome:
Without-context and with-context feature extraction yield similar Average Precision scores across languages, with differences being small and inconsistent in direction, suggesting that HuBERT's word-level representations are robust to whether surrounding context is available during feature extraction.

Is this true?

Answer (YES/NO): NO